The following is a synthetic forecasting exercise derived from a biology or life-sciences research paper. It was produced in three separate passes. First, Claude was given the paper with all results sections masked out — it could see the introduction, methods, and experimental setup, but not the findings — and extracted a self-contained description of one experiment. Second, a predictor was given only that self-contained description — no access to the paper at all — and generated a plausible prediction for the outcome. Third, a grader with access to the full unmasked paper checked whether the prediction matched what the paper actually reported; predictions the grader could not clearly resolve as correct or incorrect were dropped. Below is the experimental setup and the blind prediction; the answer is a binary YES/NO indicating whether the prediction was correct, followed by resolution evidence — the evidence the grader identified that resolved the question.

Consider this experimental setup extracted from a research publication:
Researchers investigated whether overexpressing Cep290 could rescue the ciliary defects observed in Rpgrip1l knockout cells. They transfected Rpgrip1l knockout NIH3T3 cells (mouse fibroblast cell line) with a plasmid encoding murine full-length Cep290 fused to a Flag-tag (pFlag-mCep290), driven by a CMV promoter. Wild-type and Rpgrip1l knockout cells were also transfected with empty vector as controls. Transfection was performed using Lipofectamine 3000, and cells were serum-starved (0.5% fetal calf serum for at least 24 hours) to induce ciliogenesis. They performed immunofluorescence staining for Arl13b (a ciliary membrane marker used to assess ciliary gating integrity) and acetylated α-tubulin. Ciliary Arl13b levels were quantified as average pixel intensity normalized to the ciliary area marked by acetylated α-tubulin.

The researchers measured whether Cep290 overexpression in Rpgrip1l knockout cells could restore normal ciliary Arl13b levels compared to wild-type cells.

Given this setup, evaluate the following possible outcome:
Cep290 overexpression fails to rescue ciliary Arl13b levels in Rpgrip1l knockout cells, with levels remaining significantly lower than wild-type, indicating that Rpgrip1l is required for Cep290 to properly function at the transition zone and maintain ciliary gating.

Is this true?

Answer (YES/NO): NO